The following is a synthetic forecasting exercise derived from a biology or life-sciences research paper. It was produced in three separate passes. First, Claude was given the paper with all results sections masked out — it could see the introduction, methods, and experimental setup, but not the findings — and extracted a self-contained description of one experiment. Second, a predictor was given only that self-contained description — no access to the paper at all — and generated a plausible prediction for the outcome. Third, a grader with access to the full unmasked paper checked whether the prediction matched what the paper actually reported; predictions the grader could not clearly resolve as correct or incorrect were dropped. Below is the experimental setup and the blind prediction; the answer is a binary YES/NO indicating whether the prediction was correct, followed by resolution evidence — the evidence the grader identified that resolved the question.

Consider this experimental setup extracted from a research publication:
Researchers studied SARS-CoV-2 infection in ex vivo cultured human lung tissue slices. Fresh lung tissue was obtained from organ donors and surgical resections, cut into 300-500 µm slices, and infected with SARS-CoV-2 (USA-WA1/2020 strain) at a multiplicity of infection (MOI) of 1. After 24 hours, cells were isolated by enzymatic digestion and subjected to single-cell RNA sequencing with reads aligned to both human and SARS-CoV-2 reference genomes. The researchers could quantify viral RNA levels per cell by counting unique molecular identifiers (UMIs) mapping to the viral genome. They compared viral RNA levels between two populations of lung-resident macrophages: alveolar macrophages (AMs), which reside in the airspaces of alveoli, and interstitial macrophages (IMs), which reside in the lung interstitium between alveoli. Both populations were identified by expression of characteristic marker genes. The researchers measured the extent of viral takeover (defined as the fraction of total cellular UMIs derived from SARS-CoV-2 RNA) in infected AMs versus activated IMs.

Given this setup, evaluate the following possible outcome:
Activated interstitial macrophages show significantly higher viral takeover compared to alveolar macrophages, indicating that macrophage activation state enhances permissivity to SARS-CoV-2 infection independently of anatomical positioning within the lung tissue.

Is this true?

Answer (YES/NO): NO